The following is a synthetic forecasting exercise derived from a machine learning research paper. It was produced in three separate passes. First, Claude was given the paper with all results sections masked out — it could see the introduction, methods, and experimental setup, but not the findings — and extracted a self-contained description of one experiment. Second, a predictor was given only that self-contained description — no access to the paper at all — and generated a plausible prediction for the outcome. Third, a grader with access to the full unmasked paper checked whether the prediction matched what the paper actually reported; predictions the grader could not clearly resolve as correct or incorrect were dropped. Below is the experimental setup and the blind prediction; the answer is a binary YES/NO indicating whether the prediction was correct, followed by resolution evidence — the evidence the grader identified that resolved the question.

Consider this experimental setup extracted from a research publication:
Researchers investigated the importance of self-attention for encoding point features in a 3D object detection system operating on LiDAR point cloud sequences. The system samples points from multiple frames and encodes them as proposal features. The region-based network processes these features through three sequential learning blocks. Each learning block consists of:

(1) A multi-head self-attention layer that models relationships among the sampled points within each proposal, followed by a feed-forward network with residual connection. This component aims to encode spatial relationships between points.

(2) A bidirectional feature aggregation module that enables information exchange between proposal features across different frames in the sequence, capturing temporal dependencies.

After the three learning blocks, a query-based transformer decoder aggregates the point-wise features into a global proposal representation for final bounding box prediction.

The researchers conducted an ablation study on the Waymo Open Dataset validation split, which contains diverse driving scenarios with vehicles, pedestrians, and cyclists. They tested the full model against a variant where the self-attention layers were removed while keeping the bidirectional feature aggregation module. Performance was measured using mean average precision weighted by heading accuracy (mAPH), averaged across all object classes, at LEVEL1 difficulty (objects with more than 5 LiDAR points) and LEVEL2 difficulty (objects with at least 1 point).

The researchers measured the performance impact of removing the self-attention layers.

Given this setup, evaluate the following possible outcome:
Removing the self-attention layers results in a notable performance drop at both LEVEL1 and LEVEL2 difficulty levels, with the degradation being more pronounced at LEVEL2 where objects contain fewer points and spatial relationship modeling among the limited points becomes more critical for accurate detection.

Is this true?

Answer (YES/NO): NO